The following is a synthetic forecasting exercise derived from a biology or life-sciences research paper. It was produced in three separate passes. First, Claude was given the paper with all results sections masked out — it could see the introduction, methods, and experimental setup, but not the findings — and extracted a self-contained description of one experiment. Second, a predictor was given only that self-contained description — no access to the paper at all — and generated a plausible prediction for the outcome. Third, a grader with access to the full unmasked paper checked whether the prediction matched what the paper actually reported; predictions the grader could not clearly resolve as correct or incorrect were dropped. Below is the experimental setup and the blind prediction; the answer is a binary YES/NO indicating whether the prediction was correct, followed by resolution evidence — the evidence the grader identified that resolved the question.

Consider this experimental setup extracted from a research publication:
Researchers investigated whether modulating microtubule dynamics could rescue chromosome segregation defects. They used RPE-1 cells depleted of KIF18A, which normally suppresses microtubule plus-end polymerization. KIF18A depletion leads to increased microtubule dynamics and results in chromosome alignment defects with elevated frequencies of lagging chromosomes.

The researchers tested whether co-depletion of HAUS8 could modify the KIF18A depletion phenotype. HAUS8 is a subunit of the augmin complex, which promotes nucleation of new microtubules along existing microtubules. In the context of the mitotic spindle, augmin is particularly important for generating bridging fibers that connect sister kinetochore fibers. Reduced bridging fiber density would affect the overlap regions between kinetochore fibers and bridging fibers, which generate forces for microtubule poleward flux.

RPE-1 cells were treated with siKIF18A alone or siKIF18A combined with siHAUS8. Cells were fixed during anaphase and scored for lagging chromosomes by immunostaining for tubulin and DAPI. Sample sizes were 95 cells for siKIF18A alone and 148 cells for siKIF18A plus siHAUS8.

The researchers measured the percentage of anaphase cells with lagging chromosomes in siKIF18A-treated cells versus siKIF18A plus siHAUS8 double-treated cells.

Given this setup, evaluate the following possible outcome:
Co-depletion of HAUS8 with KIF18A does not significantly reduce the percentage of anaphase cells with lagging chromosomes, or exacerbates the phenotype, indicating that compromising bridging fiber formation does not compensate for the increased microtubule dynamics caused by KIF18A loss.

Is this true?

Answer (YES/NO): NO